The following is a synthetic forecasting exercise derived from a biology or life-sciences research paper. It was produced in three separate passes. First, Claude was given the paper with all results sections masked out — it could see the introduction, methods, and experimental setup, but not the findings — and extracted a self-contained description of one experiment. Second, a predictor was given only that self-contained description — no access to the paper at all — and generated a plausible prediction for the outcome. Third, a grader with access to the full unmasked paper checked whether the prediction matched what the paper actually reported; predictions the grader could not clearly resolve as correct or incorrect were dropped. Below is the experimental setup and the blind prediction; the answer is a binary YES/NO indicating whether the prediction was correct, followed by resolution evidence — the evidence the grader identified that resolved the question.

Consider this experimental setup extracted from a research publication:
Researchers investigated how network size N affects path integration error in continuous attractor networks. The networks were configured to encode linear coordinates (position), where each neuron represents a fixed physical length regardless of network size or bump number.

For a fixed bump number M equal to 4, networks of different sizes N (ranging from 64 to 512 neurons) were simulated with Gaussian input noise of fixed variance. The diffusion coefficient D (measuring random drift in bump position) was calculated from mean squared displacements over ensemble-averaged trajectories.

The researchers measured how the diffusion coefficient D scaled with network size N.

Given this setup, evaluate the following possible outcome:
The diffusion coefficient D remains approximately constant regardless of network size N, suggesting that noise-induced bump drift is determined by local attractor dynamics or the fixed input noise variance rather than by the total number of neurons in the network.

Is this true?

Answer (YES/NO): NO